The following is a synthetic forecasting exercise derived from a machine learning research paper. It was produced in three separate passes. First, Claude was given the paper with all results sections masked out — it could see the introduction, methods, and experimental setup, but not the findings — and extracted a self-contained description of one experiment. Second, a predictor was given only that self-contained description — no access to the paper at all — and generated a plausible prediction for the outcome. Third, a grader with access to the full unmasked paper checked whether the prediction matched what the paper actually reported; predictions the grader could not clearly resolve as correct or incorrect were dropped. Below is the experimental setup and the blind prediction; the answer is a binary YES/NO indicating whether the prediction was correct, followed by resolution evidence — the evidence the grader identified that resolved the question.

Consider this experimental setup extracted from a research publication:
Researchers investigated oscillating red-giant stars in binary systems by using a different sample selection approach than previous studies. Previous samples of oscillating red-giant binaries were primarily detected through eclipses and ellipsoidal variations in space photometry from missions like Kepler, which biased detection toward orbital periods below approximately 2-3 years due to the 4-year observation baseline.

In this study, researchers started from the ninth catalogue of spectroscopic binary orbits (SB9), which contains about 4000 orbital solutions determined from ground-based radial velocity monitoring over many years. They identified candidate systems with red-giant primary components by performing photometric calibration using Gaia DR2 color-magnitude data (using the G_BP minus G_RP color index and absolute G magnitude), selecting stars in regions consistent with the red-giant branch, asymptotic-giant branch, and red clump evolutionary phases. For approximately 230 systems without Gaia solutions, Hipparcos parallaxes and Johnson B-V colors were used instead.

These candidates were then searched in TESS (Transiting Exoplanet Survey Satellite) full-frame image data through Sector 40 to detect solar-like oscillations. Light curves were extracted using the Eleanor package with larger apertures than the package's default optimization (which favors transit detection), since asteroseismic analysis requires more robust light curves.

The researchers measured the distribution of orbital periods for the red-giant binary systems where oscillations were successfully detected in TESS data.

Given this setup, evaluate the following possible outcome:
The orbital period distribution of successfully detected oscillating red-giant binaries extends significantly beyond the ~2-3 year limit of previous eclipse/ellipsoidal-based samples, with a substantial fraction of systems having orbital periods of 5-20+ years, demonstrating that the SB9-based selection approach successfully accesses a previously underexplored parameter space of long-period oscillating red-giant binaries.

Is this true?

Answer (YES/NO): YES